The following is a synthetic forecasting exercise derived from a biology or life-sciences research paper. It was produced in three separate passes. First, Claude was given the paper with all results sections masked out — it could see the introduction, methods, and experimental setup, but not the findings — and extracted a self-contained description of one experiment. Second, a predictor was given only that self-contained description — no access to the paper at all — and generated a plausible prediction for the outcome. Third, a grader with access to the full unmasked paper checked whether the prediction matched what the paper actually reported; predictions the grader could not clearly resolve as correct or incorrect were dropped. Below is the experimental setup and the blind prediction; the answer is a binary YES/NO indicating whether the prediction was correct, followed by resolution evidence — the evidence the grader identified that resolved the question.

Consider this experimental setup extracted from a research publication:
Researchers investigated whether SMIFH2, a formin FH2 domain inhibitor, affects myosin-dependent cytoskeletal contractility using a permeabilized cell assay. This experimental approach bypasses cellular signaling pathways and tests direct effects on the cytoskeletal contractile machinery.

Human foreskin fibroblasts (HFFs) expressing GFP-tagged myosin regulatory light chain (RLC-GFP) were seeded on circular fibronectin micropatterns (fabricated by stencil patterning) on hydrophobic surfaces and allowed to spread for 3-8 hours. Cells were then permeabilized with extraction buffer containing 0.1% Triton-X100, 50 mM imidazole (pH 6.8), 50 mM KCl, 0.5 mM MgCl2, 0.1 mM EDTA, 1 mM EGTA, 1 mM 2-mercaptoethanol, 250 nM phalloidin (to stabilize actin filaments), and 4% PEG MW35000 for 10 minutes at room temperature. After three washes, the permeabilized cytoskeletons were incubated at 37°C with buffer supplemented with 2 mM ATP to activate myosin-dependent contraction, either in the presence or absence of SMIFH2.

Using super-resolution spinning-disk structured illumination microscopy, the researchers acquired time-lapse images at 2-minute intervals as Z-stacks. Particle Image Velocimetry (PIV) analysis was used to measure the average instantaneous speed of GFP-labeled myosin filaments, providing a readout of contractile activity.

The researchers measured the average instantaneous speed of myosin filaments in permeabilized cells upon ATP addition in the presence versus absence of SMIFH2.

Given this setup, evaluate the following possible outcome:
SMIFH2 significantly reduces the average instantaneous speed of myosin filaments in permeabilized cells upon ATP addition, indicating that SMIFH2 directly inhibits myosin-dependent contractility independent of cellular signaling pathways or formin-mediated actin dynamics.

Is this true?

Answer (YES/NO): YES